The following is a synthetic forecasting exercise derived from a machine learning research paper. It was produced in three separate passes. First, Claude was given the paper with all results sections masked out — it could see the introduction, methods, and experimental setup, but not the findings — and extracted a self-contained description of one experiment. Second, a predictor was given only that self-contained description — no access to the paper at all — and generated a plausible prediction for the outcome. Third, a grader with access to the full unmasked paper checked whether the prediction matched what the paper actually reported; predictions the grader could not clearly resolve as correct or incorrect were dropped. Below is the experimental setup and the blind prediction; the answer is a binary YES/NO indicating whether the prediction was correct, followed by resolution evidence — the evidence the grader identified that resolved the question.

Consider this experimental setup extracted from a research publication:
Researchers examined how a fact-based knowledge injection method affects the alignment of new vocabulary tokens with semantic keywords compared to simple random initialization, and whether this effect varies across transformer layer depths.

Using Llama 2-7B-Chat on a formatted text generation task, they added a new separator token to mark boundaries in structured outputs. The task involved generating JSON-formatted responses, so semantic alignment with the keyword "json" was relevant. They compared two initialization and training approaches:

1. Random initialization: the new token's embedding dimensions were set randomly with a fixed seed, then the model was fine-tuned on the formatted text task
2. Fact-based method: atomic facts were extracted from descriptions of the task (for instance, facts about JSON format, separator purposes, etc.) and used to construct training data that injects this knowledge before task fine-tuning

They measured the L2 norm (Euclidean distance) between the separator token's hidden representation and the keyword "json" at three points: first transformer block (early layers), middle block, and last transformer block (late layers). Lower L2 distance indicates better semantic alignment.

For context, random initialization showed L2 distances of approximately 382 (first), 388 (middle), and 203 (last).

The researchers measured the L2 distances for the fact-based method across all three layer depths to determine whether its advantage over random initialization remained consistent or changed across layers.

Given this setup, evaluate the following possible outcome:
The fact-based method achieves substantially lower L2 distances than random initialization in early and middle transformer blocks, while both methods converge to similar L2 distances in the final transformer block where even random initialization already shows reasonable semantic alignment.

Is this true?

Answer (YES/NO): NO